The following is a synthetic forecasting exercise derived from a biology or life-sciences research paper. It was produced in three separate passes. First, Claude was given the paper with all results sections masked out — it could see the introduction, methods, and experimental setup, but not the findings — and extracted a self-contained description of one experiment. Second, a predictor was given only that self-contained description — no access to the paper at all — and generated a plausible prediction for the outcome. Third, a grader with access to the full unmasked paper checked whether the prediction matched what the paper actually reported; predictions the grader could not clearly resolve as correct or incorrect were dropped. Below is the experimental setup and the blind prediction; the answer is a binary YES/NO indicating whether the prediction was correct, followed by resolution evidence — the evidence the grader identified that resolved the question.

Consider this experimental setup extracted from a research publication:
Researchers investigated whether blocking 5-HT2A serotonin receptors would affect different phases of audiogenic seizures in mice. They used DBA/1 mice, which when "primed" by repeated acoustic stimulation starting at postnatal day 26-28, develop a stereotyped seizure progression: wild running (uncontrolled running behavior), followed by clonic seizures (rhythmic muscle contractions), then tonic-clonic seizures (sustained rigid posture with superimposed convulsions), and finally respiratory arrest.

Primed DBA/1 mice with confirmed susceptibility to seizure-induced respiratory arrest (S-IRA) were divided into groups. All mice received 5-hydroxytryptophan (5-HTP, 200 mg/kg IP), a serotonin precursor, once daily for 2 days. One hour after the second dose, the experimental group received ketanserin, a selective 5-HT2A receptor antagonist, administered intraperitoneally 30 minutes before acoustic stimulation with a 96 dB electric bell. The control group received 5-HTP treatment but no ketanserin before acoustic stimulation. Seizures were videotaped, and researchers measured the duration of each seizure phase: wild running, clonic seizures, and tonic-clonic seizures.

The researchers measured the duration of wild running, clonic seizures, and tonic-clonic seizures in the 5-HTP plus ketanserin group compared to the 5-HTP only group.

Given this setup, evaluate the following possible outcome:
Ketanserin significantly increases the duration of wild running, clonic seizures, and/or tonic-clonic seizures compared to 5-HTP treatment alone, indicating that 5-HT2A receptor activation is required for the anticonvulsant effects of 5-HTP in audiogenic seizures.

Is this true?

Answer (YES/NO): YES